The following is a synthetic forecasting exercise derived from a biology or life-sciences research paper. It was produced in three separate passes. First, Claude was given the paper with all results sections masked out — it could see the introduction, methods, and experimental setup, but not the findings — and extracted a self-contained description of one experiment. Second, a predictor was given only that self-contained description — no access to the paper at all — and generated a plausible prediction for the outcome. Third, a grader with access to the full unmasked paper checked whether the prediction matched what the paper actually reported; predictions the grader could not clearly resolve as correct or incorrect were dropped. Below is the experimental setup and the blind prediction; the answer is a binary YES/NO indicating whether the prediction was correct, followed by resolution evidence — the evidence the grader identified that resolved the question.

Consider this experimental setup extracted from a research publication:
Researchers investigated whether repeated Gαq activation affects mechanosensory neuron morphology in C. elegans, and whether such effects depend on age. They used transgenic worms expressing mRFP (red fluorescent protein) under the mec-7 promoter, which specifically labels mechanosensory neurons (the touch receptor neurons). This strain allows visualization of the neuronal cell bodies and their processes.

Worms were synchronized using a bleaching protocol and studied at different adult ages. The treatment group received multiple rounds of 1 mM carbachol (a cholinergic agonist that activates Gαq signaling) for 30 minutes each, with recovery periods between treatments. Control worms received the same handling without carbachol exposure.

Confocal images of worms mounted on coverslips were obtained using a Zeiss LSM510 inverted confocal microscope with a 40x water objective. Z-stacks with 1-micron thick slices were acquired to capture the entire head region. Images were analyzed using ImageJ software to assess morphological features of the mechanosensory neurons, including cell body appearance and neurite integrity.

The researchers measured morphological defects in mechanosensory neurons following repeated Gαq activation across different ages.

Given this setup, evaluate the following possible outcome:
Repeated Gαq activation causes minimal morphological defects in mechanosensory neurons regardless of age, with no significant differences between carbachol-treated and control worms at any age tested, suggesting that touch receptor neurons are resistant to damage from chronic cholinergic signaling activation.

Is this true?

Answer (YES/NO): NO